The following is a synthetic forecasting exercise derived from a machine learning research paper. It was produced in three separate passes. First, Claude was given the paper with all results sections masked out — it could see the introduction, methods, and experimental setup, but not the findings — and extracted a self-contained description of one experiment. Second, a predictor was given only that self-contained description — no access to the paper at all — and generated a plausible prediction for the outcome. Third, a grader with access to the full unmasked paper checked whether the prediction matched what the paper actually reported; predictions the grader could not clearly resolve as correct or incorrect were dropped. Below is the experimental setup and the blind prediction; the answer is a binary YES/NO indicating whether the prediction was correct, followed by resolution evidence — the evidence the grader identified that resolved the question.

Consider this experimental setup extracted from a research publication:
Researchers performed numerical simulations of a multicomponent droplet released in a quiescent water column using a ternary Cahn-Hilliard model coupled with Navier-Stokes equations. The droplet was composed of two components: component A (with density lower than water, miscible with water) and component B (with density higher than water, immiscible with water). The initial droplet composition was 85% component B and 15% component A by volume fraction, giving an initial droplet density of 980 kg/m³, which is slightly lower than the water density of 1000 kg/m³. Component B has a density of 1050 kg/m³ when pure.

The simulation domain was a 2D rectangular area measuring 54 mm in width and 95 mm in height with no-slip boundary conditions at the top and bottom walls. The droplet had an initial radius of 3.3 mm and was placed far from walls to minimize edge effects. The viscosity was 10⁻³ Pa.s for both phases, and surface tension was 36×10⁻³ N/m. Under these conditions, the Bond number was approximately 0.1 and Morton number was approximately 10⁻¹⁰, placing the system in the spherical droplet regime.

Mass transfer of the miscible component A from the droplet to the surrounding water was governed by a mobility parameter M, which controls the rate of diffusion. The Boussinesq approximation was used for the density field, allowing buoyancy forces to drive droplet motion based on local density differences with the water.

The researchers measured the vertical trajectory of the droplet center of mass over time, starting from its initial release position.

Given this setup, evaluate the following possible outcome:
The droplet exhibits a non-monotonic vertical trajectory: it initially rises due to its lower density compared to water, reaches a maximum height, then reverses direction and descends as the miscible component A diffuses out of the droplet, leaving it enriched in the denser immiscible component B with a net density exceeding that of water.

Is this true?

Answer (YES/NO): YES